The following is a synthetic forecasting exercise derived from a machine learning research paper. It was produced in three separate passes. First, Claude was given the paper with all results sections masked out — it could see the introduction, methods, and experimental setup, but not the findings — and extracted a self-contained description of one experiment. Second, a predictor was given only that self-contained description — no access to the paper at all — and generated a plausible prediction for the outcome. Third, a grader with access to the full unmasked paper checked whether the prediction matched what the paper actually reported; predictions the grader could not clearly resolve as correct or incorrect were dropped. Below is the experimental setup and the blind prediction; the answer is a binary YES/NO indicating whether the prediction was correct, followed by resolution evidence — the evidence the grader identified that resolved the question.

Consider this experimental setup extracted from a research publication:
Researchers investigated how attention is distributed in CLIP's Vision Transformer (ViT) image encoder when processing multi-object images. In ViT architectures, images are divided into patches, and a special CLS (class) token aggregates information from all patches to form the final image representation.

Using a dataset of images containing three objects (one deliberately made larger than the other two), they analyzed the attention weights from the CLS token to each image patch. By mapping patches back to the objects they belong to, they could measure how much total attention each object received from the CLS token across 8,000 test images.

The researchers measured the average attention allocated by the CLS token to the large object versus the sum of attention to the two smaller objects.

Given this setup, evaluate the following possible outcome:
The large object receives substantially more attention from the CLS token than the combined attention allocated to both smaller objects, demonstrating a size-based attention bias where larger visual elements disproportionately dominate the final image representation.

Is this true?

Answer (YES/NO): YES